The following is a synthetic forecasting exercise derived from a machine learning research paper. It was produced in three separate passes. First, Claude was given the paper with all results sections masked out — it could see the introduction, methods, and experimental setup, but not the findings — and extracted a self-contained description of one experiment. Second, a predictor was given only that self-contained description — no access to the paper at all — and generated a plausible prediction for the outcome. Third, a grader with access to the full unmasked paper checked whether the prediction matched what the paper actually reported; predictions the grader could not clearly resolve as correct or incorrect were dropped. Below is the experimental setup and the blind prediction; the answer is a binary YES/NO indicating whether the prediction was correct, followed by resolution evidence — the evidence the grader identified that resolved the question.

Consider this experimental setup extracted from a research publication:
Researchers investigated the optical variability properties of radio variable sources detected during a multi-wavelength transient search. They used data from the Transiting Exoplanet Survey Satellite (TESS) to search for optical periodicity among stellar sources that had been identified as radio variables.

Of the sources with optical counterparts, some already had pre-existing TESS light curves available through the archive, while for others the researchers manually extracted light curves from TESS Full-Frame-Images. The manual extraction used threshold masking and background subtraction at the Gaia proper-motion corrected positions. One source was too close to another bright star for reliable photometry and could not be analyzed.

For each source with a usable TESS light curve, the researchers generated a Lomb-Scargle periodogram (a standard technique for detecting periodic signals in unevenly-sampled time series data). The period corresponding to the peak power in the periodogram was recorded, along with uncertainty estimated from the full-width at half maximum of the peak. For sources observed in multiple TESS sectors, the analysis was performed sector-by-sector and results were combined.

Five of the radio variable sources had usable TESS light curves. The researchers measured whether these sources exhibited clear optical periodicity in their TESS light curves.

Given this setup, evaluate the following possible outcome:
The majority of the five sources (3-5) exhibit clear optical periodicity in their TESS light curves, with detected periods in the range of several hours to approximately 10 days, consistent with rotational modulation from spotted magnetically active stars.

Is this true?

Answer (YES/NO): NO